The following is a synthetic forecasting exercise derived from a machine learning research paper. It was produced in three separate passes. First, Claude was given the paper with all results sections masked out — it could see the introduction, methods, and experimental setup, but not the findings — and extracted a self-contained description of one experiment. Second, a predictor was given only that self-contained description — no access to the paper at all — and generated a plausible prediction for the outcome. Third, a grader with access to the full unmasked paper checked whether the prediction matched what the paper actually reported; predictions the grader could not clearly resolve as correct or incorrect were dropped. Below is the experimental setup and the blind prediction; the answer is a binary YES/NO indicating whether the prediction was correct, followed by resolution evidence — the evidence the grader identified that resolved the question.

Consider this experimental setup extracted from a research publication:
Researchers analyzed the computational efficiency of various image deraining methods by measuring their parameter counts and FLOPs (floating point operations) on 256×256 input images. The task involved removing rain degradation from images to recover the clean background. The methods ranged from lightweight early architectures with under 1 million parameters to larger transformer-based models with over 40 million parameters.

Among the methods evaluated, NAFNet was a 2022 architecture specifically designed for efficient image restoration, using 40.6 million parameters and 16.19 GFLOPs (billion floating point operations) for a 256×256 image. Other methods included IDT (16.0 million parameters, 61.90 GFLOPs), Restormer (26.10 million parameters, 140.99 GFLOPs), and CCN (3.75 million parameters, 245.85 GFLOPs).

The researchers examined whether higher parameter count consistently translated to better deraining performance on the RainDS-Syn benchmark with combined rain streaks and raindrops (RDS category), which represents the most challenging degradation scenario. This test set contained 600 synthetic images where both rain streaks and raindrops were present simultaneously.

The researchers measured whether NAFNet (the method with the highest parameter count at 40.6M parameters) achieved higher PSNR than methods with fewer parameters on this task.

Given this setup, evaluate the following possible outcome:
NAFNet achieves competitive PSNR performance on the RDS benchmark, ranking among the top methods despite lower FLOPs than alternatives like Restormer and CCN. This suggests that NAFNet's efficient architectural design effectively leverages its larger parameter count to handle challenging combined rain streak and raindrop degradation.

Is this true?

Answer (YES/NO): NO